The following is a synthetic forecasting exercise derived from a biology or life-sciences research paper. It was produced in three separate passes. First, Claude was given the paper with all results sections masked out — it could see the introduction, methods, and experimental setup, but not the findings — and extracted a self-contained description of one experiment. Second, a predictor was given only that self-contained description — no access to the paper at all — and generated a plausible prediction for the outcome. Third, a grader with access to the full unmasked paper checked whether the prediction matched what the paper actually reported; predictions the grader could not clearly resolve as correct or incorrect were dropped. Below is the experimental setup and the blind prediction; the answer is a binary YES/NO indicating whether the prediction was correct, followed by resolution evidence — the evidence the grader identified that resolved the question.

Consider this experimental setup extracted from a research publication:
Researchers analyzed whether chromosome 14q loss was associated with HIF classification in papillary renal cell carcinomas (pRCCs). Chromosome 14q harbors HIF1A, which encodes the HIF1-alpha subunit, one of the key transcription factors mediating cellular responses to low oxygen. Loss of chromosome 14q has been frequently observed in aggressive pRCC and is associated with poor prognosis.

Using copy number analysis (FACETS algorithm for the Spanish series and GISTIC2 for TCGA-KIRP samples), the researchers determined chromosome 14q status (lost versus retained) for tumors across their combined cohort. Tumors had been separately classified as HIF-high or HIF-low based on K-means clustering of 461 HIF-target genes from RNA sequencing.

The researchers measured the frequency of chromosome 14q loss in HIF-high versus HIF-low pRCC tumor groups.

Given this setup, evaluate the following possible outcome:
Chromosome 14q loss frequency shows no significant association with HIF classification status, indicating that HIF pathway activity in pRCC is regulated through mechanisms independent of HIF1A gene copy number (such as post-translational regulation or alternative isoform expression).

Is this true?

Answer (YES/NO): NO